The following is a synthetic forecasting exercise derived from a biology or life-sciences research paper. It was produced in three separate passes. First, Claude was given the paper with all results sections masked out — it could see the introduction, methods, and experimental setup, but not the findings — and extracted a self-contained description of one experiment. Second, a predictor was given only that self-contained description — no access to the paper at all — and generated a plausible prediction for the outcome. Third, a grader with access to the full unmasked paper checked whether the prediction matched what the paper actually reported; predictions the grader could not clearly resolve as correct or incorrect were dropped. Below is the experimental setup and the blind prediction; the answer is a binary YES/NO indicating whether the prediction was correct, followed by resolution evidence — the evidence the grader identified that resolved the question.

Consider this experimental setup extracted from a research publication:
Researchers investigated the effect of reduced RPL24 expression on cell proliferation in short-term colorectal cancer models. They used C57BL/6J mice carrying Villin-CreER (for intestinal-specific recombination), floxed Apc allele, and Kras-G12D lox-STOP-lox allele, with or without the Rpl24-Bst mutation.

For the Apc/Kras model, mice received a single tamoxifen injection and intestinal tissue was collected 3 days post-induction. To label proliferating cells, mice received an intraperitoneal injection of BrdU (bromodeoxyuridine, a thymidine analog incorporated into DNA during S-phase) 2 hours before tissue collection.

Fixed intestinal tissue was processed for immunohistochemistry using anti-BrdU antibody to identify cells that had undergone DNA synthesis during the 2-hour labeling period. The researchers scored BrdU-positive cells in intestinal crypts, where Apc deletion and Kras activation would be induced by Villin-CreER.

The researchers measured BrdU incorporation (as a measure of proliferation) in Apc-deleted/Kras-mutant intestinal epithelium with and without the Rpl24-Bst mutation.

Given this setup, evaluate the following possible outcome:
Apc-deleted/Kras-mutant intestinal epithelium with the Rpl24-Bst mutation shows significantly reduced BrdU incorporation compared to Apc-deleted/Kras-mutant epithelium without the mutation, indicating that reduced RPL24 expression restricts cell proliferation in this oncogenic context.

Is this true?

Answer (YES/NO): YES